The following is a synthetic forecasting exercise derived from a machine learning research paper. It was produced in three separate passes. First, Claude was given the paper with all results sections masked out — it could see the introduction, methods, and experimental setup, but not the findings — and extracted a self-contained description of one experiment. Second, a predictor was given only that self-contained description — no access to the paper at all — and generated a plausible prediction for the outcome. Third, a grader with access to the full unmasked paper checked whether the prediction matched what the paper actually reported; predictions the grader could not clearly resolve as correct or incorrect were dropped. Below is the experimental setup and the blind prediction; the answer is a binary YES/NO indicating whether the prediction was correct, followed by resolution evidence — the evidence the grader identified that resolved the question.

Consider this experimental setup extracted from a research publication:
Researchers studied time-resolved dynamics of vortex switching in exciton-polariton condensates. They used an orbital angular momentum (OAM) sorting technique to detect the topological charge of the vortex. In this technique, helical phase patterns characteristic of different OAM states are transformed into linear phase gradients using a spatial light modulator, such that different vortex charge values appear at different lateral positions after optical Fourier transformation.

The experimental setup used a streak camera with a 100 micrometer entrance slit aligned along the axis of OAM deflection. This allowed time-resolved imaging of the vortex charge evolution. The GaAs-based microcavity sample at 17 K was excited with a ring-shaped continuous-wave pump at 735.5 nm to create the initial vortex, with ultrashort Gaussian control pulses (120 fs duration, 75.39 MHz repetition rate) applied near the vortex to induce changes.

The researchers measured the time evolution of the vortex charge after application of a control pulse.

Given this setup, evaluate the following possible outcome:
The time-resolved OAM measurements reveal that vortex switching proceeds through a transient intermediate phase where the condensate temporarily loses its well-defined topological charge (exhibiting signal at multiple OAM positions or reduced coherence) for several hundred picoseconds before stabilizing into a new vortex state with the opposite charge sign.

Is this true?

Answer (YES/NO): YES